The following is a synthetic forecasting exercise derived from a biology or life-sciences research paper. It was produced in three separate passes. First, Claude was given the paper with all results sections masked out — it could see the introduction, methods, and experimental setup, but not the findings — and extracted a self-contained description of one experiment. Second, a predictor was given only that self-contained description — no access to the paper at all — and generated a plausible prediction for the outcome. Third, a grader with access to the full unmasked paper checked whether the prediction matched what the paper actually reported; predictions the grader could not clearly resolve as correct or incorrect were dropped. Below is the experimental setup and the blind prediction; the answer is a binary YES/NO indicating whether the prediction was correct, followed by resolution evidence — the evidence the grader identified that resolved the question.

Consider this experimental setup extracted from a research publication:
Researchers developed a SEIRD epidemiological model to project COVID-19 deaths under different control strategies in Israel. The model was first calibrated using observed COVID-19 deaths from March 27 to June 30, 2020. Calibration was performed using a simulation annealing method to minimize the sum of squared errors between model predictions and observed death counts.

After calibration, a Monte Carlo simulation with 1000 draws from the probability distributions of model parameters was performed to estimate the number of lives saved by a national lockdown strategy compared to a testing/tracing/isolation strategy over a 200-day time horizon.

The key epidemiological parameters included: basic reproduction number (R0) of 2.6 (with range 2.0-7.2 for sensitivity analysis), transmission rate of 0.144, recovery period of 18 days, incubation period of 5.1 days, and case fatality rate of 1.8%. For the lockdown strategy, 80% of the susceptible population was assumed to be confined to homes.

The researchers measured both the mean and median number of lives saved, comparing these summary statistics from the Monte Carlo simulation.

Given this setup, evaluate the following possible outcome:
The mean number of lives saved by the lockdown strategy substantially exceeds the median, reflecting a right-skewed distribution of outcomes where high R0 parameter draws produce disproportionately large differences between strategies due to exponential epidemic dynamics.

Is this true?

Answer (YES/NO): YES